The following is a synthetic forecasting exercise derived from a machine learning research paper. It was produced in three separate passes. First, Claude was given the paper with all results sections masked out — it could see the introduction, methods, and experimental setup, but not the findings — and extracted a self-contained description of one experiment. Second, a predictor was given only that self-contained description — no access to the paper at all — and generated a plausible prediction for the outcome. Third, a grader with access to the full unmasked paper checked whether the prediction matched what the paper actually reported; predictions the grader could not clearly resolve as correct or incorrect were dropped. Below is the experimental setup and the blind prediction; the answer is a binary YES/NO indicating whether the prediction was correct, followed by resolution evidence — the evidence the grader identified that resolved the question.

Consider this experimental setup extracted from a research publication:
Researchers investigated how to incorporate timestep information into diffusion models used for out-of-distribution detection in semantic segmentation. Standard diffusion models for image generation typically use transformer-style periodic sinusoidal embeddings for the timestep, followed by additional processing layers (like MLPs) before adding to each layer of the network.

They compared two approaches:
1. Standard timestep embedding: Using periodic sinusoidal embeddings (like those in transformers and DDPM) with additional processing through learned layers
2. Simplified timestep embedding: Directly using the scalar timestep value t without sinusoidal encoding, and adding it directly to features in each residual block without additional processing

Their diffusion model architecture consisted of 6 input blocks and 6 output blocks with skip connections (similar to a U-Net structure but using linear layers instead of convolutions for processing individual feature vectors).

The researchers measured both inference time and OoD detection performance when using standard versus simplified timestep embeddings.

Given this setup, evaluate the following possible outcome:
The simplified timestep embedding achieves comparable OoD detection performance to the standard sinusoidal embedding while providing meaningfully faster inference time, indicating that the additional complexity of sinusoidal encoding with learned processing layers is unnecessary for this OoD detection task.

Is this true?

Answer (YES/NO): YES